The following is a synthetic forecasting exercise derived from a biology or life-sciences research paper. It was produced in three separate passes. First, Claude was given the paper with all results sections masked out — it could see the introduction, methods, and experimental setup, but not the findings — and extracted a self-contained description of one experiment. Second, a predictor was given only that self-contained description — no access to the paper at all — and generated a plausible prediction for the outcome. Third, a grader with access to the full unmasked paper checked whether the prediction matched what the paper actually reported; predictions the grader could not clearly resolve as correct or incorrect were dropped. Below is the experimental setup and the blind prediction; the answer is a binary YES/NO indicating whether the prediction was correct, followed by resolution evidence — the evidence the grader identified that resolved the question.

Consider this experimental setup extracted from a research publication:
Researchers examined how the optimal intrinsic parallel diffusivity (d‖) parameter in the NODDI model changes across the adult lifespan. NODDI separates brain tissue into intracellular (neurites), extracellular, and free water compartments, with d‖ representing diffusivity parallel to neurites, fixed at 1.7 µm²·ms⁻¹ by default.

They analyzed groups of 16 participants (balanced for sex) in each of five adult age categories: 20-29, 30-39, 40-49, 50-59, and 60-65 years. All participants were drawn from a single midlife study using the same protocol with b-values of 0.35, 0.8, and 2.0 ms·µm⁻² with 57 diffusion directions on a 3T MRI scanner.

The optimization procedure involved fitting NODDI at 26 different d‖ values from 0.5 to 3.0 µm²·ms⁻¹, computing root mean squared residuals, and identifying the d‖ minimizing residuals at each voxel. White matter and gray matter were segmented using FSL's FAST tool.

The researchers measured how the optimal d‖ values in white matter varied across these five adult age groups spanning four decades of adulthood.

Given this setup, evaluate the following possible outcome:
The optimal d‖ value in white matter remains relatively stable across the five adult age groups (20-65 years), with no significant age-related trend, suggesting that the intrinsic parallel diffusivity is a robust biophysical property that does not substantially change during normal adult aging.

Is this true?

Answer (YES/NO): YES